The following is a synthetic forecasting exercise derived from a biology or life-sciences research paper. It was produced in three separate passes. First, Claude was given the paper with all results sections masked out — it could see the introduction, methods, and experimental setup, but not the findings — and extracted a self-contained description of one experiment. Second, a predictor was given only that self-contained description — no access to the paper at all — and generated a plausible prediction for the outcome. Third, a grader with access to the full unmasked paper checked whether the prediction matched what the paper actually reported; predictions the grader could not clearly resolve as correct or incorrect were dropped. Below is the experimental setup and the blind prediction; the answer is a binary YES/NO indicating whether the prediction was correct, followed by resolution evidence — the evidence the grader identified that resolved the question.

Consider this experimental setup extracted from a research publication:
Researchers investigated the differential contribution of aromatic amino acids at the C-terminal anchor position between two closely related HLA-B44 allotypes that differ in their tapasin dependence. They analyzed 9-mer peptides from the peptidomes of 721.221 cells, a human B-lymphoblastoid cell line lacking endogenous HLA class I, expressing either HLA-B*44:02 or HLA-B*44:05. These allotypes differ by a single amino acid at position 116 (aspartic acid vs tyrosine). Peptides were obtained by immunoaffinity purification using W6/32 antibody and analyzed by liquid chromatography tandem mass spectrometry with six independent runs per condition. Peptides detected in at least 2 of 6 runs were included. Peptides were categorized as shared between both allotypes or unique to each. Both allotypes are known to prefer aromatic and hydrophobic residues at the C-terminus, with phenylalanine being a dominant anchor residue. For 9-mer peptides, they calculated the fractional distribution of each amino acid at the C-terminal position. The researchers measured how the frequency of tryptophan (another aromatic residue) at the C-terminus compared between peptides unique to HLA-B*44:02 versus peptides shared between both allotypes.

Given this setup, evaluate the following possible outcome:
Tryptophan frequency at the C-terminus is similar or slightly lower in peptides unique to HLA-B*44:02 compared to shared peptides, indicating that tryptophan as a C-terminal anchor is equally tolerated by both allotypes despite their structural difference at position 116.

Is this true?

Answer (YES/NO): NO